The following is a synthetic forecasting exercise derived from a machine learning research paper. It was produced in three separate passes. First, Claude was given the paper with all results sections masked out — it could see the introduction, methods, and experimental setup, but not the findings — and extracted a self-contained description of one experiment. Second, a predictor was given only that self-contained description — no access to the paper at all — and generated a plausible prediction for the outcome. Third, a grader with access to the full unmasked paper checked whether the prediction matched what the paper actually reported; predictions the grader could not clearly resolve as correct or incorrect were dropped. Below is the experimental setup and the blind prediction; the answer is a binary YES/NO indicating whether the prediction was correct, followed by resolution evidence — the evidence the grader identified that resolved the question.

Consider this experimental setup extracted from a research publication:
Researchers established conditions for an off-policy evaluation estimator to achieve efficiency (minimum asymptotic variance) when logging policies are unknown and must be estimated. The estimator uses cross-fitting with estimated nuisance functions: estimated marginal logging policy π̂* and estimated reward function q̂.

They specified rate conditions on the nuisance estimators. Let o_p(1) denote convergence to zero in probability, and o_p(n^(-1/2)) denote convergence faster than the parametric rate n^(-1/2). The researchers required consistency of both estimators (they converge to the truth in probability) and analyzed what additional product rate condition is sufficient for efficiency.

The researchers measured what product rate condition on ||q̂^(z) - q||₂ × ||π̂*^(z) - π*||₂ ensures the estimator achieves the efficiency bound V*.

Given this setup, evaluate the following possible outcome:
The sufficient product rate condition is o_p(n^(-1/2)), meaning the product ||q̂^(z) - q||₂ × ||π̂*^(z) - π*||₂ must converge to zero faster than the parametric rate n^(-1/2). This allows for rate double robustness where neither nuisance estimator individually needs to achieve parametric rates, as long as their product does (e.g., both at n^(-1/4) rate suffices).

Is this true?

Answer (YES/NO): YES